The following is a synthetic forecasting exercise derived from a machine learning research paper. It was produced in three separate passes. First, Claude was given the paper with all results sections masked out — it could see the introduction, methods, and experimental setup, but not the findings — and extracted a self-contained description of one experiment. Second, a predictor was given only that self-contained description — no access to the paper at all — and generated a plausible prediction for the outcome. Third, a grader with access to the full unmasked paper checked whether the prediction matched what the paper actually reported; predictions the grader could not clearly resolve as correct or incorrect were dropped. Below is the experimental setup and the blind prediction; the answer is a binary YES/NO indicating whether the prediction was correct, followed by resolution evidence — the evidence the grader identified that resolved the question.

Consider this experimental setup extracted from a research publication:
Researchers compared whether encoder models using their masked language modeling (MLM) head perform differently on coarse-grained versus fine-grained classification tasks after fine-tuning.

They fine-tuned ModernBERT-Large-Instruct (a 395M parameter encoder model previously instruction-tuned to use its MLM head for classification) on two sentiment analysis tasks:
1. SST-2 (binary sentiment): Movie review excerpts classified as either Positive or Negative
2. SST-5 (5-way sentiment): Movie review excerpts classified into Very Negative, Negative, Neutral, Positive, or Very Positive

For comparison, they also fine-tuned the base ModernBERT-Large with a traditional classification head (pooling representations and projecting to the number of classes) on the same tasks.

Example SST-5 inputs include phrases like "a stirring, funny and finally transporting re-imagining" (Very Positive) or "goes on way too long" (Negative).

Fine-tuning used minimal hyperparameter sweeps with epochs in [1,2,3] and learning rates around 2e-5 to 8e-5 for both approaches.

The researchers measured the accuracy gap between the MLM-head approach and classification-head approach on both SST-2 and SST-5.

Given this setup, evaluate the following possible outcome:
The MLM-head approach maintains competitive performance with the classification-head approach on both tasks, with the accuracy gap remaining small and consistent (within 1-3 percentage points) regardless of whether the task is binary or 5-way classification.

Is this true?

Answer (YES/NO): NO